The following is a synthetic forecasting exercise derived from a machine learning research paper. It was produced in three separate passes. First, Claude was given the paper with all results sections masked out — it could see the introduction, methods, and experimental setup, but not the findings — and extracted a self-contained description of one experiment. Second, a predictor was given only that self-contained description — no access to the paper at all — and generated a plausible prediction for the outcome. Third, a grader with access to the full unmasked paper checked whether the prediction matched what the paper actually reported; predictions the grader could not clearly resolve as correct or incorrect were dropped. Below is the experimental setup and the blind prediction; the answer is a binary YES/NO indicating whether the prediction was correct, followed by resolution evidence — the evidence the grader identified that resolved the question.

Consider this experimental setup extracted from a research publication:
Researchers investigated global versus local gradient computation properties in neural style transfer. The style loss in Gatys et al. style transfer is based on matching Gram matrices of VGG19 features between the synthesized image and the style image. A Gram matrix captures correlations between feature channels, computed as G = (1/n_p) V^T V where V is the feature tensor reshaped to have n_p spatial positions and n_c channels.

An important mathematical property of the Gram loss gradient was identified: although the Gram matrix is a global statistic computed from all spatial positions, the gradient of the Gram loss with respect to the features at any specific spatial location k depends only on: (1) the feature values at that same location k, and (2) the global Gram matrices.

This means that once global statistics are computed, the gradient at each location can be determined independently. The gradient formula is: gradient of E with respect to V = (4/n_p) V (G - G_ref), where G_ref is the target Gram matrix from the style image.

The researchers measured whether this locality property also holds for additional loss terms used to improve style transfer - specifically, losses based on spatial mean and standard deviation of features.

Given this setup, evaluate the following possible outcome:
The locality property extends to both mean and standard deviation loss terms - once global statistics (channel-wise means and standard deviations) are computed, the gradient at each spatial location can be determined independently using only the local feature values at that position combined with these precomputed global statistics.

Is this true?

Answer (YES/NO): YES